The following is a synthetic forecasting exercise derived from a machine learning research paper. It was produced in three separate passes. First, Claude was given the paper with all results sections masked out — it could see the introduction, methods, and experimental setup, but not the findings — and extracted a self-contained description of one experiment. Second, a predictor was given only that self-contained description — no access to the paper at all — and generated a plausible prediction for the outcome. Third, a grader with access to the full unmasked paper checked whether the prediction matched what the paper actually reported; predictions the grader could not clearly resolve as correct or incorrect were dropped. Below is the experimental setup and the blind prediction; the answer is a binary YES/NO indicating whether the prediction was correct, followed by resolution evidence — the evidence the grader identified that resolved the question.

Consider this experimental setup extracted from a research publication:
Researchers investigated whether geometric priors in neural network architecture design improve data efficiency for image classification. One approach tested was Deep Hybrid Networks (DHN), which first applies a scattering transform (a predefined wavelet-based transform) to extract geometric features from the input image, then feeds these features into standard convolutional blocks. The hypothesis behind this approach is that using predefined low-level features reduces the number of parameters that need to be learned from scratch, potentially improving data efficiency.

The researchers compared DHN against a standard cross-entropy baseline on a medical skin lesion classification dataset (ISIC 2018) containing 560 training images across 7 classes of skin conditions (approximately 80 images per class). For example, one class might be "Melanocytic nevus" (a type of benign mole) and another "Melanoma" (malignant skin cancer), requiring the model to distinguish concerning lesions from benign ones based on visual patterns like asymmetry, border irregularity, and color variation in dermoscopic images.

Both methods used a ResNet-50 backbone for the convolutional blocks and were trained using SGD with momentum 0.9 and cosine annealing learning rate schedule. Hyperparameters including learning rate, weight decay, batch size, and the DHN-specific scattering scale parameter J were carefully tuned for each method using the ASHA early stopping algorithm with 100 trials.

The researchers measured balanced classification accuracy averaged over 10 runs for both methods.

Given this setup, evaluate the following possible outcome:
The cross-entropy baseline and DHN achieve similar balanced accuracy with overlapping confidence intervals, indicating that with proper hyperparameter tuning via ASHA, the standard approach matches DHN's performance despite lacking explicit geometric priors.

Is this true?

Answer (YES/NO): NO